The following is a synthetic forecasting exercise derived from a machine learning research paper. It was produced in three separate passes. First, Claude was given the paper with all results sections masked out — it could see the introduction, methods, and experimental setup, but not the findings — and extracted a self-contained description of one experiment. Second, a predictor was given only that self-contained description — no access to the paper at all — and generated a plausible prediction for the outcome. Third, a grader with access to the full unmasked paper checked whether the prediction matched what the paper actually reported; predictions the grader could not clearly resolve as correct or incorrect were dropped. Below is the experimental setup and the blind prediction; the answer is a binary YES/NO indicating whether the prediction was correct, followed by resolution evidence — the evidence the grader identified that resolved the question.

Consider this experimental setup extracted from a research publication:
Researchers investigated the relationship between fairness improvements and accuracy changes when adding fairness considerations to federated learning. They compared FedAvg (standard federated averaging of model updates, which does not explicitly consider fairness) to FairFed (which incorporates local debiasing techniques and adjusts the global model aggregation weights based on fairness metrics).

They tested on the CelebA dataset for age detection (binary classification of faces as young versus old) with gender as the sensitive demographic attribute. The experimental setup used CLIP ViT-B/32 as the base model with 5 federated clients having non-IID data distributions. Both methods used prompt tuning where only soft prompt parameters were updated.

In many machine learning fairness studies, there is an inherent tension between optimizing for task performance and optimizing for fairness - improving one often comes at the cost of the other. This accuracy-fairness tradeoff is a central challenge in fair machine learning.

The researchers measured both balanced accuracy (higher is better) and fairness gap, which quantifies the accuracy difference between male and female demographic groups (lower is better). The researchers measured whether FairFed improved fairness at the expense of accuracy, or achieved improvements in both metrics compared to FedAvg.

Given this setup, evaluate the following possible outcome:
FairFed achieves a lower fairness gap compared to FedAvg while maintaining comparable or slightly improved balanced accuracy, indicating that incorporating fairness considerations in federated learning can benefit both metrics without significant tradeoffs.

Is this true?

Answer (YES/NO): NO